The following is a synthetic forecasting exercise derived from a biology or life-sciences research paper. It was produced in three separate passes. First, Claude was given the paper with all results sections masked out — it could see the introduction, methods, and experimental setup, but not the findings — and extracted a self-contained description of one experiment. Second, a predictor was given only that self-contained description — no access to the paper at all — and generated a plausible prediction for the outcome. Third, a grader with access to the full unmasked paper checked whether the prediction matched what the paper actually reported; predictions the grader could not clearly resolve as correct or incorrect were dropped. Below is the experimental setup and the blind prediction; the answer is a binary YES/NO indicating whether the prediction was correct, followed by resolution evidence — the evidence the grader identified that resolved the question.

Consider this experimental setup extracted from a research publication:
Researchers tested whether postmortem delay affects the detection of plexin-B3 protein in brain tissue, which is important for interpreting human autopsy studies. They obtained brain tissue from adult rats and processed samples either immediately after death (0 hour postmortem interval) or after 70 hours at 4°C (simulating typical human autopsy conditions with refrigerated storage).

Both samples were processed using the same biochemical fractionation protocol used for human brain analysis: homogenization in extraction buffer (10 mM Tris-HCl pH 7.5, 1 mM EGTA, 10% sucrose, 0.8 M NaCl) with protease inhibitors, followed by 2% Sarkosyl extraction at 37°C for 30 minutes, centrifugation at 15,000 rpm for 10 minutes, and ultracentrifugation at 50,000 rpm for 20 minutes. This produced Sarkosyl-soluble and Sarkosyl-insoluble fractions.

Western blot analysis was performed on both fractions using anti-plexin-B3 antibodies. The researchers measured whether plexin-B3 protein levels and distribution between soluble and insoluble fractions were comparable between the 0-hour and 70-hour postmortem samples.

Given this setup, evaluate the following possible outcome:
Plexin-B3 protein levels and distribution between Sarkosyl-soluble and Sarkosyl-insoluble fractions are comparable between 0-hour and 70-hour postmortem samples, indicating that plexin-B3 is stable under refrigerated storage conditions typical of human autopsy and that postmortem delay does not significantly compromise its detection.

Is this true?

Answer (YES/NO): NO